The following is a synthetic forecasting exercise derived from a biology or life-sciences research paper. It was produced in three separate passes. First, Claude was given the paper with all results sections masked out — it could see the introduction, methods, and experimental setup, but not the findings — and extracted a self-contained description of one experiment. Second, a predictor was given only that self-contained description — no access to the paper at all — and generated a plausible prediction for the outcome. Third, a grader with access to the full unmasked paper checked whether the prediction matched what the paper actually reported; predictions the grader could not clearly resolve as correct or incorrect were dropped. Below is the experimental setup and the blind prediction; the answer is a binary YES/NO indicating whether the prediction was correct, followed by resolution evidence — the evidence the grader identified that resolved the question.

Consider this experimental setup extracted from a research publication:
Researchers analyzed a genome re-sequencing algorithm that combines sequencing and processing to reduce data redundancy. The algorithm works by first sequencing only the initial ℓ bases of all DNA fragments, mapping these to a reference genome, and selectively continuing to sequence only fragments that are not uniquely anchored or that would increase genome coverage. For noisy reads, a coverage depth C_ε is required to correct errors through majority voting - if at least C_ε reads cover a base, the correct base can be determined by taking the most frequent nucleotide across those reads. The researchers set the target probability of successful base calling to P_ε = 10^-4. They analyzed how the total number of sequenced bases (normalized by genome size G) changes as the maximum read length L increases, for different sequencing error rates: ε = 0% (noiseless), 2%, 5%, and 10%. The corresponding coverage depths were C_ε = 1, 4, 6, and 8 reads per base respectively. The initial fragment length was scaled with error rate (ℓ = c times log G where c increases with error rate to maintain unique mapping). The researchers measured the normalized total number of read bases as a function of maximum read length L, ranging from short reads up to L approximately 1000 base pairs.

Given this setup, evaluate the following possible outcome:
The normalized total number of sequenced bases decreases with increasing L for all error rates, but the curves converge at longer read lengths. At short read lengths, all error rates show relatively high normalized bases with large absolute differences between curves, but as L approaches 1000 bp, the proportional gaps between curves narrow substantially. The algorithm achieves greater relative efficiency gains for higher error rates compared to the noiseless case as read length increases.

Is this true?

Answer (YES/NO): NO